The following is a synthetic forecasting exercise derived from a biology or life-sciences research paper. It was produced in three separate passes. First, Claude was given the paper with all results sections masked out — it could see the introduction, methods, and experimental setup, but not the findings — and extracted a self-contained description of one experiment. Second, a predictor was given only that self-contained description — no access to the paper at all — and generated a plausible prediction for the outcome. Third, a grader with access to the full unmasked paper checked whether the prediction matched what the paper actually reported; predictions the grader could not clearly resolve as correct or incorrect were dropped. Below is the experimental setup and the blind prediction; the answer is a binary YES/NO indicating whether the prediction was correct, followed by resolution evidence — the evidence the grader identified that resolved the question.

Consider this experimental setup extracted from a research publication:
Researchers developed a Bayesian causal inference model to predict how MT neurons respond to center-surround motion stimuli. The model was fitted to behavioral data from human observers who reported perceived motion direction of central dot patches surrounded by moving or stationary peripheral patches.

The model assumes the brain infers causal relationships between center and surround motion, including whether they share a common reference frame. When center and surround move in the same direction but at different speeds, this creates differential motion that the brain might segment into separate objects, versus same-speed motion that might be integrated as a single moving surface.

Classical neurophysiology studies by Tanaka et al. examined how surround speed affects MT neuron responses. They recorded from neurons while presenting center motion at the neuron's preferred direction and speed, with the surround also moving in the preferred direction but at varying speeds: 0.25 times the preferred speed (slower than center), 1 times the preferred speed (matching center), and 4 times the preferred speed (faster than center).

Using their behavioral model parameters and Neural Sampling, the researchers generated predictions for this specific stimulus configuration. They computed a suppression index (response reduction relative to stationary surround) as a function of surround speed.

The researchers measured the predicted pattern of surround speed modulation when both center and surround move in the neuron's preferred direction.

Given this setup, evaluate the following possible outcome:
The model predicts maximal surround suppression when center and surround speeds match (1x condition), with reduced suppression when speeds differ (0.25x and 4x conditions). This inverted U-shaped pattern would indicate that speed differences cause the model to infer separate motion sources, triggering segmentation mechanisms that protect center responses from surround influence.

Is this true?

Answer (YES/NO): NO